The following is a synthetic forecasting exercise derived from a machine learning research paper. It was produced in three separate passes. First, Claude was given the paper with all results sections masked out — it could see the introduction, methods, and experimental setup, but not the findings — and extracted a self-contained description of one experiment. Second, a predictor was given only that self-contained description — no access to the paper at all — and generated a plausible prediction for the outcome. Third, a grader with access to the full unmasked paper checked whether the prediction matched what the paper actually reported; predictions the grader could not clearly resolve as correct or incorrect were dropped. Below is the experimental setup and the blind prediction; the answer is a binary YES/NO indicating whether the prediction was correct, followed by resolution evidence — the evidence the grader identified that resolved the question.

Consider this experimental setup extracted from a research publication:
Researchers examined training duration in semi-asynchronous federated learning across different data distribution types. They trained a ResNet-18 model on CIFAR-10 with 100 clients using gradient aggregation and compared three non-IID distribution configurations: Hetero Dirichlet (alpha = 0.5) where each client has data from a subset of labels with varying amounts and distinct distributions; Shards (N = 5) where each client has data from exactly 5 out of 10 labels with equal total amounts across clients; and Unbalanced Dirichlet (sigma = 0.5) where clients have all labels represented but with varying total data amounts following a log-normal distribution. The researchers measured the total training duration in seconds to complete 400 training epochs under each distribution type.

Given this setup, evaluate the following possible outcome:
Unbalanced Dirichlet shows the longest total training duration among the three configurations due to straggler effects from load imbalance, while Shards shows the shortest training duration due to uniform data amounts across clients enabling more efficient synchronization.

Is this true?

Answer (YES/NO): NO